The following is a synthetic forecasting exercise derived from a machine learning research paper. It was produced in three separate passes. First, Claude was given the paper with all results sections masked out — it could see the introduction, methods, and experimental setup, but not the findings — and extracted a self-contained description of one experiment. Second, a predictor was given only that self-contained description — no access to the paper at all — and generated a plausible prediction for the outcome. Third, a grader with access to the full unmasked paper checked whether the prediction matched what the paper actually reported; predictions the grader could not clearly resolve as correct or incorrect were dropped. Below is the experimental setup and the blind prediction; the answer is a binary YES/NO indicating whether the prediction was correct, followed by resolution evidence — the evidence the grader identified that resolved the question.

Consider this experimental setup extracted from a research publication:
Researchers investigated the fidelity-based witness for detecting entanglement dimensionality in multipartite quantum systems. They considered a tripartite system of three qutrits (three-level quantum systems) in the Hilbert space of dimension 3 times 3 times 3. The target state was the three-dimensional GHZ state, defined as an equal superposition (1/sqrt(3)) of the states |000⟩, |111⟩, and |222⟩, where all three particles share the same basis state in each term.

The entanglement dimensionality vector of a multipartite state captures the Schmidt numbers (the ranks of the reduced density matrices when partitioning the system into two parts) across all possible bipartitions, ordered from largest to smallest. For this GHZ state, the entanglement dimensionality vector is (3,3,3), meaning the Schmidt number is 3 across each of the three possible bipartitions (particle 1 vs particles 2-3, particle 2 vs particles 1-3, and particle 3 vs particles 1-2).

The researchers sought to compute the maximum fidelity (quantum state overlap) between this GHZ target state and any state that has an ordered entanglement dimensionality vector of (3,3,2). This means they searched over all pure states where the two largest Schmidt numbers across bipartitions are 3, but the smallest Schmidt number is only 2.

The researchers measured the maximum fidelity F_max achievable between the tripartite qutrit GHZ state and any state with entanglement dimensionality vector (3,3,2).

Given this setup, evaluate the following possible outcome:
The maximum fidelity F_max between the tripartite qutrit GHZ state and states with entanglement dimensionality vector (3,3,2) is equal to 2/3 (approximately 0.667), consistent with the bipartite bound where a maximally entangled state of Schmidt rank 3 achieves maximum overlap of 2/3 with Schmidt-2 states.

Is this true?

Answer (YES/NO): YES